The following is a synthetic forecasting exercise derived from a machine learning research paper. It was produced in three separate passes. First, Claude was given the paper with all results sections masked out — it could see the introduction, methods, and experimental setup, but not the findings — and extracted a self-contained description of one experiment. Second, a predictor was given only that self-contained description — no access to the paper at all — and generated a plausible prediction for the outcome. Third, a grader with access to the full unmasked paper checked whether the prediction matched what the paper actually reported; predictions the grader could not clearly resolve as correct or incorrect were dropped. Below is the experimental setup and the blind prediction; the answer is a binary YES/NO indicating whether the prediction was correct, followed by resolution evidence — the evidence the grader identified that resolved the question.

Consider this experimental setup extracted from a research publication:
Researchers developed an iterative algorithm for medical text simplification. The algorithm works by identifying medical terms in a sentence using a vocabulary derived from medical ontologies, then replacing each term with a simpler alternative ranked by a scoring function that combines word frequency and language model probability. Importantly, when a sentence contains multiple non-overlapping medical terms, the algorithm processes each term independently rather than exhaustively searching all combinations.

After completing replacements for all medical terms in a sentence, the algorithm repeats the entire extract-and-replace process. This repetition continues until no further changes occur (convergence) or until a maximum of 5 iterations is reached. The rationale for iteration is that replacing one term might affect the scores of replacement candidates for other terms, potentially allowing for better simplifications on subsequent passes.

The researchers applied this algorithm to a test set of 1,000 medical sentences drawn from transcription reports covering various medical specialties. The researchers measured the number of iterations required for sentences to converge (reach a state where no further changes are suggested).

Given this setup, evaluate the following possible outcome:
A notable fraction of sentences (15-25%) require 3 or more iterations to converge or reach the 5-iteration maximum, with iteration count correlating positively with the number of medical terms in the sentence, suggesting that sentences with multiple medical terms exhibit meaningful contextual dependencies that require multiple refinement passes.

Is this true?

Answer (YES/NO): NO